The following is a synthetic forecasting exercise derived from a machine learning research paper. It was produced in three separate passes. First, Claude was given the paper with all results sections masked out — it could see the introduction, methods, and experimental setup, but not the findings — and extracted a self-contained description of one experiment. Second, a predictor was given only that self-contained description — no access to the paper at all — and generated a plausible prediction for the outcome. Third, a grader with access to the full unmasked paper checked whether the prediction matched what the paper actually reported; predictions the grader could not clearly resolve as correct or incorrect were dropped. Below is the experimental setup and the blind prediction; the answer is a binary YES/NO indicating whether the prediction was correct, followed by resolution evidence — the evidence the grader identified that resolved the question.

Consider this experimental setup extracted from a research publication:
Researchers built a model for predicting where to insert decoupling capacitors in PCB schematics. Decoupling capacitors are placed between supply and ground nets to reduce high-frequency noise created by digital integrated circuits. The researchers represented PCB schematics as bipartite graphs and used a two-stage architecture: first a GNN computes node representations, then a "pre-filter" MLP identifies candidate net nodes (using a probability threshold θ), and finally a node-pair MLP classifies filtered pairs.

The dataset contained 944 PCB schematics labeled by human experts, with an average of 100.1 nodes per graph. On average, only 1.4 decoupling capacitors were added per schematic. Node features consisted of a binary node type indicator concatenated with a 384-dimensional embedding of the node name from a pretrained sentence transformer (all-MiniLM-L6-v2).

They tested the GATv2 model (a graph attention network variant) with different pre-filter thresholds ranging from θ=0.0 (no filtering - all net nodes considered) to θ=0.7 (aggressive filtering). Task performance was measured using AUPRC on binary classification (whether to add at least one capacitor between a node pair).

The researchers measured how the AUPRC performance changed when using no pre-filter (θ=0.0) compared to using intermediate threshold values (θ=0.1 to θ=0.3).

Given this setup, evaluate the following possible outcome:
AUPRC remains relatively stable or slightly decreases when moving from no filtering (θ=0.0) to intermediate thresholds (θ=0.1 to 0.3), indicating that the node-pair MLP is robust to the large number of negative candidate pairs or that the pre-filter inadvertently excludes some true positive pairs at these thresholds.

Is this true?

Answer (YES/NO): NO